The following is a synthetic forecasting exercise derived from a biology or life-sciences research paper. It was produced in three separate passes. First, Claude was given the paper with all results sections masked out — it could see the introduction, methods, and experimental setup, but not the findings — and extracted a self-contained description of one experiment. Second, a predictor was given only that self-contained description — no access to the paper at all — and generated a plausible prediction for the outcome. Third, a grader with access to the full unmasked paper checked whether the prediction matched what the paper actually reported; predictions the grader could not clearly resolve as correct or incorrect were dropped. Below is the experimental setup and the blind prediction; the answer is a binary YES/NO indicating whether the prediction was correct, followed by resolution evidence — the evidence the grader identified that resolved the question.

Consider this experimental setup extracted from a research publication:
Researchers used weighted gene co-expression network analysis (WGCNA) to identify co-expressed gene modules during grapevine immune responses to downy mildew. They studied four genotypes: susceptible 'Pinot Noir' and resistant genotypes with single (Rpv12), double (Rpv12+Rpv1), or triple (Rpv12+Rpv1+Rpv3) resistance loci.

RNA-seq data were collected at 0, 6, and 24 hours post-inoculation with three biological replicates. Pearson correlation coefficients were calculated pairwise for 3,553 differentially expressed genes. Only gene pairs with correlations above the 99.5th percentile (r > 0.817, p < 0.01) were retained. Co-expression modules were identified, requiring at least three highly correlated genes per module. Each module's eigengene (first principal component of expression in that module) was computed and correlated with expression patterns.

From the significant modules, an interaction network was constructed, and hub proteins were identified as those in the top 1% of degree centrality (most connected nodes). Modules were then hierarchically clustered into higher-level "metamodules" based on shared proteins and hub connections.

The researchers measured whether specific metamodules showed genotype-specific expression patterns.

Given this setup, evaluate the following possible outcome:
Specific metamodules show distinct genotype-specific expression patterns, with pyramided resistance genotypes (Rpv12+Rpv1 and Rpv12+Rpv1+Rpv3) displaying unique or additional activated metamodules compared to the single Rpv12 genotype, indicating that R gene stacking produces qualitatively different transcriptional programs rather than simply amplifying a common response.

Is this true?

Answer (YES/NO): YES